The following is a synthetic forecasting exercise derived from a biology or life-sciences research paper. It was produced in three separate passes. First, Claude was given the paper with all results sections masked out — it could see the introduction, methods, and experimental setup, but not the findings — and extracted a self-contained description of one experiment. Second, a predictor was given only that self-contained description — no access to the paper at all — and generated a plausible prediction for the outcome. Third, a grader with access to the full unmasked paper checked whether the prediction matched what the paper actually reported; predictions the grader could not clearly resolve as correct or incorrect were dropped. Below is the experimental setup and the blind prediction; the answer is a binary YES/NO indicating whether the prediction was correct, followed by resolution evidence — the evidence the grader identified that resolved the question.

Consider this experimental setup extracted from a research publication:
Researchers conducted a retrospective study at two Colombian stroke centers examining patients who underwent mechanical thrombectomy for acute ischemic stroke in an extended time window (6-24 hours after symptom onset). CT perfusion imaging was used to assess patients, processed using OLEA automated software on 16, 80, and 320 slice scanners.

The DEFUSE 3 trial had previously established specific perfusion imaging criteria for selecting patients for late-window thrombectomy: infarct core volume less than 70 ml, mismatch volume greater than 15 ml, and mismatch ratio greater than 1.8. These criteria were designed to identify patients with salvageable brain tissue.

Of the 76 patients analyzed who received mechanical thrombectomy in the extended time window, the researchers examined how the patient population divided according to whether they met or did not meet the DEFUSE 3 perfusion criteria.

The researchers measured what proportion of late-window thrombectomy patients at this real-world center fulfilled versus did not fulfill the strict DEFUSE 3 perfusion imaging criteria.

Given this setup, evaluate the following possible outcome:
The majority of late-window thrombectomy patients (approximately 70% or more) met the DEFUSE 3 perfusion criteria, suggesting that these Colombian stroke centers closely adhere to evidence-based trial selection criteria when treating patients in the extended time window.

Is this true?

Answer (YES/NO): NO